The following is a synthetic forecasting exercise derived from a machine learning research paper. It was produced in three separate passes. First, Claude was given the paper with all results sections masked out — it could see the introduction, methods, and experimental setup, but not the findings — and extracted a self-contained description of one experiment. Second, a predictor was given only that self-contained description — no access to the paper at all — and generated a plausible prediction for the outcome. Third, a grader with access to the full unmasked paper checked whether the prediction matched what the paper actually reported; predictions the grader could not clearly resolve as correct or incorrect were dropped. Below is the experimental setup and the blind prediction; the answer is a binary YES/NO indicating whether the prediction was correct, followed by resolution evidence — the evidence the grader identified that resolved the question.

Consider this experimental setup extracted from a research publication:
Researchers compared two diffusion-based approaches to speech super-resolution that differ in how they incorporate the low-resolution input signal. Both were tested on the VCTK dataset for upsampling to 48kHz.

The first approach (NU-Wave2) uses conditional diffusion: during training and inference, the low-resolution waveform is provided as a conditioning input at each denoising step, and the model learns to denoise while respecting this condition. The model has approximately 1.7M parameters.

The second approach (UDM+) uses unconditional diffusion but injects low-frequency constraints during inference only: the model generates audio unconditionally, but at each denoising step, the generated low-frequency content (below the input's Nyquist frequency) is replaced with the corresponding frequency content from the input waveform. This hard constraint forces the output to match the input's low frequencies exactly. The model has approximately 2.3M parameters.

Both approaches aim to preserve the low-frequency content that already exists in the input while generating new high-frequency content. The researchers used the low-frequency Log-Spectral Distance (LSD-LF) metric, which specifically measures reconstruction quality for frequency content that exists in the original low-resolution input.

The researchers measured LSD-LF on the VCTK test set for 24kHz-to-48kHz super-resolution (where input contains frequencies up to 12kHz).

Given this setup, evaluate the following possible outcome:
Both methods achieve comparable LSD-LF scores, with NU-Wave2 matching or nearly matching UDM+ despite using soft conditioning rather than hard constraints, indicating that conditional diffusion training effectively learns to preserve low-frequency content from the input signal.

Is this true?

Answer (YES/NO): NO